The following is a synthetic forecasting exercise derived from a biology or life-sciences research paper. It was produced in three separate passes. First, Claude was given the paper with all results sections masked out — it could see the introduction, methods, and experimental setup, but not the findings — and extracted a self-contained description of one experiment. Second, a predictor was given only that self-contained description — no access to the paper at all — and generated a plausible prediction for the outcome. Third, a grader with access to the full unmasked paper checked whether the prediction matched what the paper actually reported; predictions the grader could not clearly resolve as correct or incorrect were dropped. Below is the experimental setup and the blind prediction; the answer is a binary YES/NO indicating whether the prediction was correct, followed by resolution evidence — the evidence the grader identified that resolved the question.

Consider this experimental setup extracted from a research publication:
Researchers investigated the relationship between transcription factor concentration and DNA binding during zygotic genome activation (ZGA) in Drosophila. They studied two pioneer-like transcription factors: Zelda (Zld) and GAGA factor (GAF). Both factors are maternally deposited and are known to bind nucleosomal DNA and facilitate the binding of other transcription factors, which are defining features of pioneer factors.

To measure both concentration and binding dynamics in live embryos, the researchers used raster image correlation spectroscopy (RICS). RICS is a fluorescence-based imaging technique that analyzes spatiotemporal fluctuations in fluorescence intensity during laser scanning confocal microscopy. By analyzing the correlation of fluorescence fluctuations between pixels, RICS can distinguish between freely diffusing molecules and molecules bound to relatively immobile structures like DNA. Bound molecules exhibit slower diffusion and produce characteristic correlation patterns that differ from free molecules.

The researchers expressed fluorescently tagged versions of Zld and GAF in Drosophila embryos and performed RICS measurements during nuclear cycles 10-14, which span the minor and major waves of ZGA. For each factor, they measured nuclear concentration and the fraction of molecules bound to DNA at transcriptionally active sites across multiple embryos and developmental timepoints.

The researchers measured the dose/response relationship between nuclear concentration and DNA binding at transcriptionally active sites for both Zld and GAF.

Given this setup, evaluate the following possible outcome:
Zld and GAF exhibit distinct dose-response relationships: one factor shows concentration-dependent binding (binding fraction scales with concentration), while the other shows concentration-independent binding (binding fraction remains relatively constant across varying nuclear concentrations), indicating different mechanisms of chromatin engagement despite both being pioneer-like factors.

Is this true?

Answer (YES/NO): NO